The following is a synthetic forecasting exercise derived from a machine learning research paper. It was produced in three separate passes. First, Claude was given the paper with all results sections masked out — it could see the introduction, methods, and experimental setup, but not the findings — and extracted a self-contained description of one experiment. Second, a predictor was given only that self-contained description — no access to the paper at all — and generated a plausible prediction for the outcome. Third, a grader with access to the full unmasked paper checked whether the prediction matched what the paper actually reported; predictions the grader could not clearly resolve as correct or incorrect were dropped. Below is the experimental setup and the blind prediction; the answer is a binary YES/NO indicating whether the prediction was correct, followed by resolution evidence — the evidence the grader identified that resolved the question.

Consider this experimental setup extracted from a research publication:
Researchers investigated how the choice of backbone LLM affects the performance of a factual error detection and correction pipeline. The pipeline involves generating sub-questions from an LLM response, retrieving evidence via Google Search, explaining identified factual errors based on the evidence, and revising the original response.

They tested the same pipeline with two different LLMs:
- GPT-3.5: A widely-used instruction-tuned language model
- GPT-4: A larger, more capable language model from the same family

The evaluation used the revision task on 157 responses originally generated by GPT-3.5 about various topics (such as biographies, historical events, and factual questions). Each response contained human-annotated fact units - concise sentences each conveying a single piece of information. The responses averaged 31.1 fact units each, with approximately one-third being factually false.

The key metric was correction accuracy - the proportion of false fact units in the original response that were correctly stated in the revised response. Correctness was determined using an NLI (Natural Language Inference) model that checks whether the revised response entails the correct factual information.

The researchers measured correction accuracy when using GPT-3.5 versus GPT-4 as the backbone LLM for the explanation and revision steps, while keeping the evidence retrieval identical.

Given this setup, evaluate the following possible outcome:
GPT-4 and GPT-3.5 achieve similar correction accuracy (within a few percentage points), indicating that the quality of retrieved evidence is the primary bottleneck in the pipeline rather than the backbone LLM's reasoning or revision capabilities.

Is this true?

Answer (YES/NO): NO